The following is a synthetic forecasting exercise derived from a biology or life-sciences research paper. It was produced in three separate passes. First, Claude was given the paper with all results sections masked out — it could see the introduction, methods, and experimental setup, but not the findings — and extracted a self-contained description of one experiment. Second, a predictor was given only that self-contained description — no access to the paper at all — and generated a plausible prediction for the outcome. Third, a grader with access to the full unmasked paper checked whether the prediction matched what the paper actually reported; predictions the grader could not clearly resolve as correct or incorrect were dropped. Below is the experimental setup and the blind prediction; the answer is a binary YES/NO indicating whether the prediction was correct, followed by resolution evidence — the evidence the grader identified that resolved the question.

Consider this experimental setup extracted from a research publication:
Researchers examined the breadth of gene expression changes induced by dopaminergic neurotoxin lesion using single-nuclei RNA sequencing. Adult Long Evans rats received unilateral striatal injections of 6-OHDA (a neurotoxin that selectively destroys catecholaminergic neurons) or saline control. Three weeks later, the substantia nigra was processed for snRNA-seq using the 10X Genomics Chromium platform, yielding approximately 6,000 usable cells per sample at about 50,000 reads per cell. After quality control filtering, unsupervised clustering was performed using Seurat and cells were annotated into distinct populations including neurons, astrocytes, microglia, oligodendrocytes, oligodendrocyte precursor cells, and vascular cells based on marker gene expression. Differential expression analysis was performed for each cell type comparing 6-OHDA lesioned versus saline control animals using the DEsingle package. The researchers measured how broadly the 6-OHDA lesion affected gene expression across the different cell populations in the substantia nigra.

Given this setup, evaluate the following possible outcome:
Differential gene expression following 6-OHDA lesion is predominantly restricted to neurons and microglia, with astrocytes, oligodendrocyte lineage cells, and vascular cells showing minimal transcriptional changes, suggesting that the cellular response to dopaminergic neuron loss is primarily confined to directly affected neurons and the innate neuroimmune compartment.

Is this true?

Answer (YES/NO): NO